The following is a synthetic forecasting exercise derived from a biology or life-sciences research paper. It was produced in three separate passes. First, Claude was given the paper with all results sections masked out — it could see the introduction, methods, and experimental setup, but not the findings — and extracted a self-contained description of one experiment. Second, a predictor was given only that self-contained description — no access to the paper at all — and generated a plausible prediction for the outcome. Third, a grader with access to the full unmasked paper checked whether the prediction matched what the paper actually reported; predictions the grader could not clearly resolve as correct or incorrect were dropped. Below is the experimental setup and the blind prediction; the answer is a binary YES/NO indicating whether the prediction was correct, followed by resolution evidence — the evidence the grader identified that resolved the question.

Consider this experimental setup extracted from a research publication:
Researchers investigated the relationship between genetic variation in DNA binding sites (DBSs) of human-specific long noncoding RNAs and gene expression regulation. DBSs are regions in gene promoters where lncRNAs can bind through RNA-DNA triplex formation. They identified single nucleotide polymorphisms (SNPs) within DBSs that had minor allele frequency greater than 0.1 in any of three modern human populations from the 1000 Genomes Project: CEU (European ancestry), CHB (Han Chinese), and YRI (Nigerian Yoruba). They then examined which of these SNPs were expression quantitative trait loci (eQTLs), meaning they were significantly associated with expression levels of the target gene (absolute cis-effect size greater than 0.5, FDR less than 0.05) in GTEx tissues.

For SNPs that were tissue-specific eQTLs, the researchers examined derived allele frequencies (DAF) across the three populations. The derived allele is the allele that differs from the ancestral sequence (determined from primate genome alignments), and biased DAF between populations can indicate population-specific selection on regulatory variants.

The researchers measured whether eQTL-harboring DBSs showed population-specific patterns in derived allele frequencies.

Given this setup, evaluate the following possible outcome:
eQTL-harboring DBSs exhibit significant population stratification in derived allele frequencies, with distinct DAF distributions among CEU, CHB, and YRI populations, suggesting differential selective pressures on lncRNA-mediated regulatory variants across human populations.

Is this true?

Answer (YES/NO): NO